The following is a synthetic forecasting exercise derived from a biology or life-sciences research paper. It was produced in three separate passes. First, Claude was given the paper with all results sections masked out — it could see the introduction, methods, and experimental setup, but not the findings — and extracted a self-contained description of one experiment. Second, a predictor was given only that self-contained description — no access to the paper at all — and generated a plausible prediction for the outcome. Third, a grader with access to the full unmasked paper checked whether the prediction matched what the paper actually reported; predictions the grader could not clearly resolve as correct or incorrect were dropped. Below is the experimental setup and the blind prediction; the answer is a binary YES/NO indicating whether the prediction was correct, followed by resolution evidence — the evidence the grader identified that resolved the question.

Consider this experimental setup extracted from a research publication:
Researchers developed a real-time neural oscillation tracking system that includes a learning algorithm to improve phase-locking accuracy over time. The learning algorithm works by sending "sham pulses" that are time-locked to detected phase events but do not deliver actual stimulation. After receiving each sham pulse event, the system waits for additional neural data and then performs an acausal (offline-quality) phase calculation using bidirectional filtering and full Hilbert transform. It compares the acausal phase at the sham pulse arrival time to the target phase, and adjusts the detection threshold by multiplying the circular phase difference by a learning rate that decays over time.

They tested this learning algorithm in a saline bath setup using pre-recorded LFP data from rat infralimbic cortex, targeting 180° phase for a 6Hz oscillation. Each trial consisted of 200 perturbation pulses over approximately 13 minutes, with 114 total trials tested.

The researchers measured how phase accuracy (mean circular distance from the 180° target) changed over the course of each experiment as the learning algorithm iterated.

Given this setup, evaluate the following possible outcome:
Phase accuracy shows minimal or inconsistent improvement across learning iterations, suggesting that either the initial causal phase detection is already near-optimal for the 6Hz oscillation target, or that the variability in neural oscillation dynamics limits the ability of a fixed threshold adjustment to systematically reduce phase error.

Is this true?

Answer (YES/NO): NO